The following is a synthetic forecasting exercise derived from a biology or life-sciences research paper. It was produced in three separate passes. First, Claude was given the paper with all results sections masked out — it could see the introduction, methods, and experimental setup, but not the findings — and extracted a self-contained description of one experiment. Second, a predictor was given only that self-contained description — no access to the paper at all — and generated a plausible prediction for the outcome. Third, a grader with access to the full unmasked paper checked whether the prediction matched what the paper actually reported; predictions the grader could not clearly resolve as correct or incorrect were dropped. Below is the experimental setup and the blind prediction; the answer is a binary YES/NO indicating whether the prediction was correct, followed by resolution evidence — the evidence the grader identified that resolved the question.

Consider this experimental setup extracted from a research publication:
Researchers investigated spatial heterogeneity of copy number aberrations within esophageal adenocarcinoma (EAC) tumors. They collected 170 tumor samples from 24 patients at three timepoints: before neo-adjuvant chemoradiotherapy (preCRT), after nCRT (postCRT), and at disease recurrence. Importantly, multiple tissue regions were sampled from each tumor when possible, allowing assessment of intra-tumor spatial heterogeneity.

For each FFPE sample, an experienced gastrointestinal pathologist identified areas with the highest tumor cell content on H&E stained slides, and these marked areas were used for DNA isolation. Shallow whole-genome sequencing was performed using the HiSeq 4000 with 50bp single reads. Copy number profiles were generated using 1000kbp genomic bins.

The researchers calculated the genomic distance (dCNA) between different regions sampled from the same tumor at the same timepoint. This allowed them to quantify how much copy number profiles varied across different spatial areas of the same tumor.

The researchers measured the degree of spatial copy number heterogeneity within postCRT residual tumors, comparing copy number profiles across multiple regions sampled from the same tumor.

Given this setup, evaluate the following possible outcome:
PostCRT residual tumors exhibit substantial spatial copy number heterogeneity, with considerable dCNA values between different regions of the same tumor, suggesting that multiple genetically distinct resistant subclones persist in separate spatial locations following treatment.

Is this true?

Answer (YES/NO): NO